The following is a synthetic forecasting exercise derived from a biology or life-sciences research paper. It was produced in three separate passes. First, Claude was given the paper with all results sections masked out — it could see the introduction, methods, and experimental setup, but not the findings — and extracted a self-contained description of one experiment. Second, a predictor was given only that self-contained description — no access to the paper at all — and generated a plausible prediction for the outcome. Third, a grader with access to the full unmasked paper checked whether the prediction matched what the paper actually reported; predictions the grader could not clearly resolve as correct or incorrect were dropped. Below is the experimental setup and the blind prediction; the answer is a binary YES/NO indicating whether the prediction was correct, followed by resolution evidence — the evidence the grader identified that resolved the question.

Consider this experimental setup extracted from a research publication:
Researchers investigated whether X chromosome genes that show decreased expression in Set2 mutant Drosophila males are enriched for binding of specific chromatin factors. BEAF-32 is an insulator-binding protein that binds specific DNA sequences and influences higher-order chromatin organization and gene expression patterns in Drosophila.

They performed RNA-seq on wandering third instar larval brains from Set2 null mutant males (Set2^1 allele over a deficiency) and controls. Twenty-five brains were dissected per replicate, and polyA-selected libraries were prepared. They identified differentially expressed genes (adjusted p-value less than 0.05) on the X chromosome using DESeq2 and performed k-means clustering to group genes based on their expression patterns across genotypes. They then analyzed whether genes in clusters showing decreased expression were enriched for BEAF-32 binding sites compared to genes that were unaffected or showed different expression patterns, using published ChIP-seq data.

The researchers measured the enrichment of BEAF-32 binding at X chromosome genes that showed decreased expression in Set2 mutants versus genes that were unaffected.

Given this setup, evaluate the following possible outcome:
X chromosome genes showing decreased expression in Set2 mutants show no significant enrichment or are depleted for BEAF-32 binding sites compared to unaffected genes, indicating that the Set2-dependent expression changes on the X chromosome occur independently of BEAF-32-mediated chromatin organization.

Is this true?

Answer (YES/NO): NO